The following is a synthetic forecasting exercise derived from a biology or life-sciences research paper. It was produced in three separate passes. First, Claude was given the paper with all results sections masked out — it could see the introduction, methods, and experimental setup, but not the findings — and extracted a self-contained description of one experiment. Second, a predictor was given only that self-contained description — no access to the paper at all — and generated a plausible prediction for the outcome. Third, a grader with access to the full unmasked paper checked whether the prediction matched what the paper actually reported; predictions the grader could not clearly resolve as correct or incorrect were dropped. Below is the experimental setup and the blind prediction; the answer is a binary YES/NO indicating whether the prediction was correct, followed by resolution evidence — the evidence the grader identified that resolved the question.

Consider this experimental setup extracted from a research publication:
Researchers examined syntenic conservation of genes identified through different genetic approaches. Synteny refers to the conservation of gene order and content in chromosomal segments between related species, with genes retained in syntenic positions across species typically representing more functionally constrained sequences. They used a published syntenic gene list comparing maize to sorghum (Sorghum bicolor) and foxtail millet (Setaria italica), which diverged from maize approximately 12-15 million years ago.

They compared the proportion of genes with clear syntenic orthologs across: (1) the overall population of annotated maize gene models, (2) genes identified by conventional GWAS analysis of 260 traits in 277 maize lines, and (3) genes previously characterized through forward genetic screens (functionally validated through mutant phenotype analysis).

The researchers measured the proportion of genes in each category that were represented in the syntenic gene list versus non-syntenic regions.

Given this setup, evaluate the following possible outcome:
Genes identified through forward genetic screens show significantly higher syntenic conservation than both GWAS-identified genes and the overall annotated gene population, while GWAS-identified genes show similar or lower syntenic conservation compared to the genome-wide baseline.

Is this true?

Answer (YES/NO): NO